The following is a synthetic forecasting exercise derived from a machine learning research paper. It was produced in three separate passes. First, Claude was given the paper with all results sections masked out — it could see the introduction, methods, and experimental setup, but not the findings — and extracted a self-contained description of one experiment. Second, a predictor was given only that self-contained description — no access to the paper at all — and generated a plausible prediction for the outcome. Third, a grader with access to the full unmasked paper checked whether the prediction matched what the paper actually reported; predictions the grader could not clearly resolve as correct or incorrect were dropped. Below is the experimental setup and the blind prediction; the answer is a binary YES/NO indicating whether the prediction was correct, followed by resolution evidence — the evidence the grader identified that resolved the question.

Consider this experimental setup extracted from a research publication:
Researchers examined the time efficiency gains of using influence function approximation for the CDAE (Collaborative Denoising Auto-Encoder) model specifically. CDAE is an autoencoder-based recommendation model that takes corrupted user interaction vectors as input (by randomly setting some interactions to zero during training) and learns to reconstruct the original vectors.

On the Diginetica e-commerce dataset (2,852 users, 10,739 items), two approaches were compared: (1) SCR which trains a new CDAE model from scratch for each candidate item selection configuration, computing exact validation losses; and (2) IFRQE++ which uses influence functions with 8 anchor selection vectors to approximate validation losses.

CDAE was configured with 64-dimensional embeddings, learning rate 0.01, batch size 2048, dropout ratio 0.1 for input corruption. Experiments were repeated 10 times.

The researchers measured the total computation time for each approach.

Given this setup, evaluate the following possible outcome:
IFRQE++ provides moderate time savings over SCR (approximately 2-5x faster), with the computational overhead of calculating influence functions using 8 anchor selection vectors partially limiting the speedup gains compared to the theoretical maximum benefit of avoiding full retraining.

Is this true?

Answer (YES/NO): NO